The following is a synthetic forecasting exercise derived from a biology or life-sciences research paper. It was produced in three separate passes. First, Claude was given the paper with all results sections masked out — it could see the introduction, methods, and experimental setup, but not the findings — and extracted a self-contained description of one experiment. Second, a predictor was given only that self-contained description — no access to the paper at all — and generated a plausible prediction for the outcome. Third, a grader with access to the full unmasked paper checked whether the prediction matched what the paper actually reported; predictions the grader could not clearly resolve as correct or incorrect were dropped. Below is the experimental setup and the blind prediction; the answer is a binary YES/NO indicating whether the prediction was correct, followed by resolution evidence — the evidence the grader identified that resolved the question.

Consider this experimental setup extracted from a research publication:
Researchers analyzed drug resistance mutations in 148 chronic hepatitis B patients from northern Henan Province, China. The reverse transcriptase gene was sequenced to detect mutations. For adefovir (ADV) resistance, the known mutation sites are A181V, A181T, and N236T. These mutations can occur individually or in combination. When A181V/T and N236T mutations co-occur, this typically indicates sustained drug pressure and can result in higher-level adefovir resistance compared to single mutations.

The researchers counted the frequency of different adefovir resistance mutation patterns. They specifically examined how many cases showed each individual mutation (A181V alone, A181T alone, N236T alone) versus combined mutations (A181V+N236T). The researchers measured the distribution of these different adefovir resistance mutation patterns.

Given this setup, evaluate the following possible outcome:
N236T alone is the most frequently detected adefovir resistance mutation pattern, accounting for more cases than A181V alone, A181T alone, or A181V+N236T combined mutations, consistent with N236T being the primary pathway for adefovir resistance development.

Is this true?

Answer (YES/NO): YES